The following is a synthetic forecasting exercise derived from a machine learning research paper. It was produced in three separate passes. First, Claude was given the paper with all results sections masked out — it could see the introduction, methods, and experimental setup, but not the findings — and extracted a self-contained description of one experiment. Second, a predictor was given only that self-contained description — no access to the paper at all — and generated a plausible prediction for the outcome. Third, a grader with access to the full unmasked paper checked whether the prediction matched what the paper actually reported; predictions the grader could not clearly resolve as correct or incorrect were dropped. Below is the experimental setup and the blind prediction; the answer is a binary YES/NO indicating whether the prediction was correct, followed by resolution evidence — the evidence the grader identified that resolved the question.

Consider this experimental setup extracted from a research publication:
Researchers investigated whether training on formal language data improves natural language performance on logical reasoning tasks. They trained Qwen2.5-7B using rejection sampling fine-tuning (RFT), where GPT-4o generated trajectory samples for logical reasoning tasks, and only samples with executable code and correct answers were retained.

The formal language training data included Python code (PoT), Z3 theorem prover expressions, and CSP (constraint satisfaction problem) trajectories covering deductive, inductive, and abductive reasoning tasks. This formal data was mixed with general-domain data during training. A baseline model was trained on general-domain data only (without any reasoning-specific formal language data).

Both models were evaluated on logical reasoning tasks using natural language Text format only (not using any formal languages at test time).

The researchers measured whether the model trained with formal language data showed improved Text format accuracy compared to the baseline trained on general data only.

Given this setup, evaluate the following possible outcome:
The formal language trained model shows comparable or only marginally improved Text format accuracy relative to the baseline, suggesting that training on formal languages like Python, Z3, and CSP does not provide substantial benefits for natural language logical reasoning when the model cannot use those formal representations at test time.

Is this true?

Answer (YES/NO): NO